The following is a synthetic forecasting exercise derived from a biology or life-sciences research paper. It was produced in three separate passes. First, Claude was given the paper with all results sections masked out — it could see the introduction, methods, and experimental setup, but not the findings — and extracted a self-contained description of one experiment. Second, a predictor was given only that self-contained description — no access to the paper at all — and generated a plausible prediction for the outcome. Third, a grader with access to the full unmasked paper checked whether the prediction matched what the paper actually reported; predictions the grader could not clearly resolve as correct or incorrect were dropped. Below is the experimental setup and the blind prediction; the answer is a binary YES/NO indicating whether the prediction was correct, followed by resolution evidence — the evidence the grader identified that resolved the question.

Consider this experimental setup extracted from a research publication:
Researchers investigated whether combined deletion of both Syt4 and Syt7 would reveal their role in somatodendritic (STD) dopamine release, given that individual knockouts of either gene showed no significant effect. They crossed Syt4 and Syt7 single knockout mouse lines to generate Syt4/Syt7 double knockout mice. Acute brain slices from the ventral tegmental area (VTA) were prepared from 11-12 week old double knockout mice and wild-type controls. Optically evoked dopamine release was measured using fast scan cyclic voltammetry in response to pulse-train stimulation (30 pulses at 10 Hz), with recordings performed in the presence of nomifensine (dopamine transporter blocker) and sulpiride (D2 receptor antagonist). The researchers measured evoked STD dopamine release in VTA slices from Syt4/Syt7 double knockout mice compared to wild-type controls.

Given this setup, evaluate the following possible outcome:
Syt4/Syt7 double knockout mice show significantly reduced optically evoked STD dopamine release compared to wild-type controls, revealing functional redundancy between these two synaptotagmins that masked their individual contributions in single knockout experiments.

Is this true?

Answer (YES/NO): NO